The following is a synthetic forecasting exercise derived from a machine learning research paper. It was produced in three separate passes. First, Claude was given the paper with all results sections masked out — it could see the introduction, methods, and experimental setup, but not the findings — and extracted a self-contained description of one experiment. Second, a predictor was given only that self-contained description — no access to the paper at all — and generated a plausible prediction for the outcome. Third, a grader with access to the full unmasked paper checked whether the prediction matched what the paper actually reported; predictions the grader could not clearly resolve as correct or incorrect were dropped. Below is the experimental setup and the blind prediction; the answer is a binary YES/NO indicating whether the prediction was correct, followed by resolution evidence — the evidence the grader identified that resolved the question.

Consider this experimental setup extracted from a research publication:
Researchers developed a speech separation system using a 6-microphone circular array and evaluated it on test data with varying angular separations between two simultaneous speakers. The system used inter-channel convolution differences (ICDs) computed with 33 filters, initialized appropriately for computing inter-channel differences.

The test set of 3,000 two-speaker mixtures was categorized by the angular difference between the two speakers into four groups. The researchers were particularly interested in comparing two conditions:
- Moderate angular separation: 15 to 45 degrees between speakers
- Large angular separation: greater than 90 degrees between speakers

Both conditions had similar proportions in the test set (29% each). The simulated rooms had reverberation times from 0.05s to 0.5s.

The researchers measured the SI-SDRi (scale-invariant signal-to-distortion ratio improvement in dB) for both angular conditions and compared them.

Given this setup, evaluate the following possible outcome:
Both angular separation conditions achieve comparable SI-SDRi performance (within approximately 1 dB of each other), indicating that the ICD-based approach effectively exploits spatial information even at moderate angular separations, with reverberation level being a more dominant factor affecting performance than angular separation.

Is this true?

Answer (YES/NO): NO